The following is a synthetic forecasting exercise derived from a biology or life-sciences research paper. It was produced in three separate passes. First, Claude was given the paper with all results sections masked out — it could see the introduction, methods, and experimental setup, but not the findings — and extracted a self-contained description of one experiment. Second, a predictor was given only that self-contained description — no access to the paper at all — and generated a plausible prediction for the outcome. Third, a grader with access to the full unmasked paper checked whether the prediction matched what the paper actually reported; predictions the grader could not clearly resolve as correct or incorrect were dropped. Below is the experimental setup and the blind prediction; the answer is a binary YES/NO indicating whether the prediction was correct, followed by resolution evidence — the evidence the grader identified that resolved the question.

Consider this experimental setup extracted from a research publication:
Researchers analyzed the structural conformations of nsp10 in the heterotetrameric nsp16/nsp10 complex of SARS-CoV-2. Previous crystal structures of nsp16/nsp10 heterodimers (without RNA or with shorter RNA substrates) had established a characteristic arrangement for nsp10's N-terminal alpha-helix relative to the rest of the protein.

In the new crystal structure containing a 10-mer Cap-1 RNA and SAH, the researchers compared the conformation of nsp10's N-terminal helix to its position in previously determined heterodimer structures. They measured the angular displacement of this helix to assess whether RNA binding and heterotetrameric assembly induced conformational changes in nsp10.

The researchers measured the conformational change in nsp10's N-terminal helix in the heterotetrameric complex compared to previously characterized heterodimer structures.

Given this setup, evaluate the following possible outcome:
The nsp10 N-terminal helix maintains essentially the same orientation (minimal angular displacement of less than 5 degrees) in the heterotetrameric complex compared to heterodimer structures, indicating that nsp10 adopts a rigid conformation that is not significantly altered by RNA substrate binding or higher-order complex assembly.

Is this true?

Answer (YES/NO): NO